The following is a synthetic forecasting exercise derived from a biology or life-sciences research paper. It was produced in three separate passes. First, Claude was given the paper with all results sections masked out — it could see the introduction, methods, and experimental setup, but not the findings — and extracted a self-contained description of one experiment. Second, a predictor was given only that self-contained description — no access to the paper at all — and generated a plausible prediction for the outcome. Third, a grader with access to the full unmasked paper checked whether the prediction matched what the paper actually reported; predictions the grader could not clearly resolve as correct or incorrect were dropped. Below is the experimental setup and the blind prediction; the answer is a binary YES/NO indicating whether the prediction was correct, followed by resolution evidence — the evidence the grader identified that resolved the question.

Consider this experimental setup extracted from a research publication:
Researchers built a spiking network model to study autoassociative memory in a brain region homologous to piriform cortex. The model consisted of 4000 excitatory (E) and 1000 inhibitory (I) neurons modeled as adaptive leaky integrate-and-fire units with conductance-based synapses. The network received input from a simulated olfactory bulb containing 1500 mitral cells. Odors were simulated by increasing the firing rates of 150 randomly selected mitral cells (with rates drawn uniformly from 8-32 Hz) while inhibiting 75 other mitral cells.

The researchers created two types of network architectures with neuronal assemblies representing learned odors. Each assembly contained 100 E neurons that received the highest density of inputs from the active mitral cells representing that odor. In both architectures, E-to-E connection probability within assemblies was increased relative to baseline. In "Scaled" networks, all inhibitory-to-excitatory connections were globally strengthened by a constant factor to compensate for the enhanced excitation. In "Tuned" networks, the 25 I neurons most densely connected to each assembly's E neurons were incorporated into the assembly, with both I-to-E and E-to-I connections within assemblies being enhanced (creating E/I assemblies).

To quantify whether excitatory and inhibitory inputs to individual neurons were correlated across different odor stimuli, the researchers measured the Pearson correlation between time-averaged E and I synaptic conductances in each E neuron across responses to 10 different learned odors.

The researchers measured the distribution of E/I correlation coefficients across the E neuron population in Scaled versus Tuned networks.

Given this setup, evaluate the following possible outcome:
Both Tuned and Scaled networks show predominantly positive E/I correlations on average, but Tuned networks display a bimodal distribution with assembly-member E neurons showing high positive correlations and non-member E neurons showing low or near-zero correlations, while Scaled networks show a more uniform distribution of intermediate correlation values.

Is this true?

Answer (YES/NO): NO